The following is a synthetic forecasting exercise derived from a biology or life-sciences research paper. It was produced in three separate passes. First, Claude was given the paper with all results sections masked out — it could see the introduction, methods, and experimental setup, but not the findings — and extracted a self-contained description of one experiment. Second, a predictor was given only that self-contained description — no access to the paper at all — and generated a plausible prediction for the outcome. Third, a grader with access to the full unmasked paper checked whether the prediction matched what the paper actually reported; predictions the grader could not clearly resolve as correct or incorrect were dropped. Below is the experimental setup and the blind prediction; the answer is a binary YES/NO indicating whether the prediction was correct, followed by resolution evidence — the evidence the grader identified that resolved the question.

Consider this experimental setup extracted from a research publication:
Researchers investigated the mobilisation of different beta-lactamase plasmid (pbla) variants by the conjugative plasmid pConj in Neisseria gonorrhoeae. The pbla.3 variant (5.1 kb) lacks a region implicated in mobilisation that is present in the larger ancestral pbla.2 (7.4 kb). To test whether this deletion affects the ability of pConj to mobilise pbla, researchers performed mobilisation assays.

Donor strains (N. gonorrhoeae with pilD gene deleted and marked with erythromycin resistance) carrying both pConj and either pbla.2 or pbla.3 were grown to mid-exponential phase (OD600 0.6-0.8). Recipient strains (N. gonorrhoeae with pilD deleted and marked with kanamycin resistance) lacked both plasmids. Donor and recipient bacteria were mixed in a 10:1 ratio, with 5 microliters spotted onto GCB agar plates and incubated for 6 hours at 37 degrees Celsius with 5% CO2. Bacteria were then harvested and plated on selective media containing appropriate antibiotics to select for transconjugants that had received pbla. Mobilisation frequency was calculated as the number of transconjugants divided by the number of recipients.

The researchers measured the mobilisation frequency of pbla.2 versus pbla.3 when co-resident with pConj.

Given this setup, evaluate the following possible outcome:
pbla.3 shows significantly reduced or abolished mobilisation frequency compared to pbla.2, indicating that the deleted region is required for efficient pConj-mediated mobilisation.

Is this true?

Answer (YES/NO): YES